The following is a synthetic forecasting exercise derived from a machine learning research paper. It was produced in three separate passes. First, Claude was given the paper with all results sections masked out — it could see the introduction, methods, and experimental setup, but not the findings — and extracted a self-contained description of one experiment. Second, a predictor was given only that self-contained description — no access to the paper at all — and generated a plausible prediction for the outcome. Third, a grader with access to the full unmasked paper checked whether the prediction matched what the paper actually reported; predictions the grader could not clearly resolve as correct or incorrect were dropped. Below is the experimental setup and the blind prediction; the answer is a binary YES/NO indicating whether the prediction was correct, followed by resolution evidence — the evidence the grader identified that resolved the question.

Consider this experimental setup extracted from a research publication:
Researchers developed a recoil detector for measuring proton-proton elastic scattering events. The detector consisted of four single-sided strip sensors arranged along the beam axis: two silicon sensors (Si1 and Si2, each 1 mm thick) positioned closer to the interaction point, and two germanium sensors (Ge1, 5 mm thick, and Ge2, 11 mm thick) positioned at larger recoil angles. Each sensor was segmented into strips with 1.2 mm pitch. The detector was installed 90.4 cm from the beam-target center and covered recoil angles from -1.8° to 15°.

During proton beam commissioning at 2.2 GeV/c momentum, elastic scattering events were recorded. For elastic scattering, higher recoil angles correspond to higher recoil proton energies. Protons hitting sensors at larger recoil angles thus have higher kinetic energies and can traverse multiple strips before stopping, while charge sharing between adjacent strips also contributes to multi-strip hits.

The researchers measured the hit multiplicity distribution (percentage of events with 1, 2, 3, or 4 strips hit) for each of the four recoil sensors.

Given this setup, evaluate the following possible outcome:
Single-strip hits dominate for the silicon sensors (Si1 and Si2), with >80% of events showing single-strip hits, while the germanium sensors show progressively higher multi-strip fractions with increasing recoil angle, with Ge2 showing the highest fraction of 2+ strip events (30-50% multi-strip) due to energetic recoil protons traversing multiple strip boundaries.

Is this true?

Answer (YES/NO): NO